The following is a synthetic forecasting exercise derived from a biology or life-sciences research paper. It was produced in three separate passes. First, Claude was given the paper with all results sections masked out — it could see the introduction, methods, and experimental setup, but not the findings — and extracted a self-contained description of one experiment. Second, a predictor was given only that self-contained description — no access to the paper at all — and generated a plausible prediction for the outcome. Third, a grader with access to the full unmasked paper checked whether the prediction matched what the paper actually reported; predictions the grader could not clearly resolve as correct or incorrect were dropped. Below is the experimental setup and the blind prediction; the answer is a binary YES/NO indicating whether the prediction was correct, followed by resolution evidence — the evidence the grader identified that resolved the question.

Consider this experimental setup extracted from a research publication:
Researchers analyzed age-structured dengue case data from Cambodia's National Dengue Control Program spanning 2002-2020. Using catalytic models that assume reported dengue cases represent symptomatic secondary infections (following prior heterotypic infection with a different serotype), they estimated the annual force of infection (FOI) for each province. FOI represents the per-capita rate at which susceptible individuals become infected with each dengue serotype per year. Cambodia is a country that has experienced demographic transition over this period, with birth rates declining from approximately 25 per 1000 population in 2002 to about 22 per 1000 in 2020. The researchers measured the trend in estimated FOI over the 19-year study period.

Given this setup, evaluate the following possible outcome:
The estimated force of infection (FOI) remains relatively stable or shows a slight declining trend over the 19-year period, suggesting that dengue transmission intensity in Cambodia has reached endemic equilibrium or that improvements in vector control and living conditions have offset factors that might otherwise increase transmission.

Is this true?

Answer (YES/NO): YES